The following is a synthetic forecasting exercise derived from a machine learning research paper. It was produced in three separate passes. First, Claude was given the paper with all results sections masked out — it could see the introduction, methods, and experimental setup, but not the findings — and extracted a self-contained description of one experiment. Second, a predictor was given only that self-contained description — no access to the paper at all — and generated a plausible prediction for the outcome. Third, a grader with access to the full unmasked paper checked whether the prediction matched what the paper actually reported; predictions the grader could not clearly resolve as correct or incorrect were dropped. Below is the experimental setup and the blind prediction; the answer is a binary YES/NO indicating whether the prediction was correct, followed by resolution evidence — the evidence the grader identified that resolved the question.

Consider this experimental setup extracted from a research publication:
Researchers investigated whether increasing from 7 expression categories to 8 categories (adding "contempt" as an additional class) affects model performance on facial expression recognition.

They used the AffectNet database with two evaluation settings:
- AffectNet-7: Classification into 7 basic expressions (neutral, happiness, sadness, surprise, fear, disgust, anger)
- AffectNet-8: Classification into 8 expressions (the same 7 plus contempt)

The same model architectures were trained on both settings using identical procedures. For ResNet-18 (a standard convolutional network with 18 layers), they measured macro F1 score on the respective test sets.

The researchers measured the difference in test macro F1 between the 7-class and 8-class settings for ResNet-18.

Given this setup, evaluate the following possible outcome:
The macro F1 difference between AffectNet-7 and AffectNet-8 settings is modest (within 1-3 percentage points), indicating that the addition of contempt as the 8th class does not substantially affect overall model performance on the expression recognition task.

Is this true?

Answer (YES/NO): NO